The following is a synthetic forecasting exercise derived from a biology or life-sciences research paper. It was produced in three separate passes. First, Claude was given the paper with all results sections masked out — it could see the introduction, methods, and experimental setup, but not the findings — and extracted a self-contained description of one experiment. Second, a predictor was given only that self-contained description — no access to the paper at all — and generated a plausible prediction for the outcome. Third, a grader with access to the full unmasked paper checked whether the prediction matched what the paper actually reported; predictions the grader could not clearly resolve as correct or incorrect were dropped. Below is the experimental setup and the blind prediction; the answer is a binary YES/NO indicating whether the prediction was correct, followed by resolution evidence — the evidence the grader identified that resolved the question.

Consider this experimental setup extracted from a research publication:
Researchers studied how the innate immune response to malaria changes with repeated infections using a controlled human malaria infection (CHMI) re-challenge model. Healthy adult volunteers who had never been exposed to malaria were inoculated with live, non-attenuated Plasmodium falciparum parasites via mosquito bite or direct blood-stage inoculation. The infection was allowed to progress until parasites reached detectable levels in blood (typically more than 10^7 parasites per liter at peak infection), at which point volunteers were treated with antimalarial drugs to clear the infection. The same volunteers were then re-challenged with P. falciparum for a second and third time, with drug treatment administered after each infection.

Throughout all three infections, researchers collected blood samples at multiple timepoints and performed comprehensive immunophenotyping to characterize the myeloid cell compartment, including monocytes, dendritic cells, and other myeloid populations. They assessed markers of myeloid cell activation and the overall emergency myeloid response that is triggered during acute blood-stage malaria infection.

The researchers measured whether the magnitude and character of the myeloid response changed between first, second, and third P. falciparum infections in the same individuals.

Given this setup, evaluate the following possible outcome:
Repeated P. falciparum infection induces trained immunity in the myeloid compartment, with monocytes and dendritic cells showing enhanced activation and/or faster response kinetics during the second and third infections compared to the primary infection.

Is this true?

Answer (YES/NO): NO